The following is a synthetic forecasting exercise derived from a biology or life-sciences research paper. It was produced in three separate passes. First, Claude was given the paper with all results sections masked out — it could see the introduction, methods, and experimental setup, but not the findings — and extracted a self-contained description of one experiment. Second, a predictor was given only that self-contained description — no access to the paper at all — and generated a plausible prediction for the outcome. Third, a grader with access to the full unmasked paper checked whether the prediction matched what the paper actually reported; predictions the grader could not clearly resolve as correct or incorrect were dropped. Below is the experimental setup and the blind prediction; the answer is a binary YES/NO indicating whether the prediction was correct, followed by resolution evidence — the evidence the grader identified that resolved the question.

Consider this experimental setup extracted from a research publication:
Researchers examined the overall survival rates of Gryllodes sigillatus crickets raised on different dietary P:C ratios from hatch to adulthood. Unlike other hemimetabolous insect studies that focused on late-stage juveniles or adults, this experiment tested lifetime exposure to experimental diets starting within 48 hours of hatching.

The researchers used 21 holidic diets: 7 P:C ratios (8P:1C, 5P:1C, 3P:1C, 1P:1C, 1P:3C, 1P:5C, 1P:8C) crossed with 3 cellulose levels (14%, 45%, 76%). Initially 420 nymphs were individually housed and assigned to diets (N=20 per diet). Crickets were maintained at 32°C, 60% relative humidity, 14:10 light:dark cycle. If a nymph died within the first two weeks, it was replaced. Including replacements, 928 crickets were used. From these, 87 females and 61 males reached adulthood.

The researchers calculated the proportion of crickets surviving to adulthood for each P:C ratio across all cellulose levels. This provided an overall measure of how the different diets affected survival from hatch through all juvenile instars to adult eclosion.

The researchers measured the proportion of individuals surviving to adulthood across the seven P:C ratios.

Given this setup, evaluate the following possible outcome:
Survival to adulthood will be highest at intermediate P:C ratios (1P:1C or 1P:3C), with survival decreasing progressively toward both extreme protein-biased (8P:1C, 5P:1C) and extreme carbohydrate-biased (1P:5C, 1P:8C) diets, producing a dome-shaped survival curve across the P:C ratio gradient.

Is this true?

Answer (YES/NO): NO